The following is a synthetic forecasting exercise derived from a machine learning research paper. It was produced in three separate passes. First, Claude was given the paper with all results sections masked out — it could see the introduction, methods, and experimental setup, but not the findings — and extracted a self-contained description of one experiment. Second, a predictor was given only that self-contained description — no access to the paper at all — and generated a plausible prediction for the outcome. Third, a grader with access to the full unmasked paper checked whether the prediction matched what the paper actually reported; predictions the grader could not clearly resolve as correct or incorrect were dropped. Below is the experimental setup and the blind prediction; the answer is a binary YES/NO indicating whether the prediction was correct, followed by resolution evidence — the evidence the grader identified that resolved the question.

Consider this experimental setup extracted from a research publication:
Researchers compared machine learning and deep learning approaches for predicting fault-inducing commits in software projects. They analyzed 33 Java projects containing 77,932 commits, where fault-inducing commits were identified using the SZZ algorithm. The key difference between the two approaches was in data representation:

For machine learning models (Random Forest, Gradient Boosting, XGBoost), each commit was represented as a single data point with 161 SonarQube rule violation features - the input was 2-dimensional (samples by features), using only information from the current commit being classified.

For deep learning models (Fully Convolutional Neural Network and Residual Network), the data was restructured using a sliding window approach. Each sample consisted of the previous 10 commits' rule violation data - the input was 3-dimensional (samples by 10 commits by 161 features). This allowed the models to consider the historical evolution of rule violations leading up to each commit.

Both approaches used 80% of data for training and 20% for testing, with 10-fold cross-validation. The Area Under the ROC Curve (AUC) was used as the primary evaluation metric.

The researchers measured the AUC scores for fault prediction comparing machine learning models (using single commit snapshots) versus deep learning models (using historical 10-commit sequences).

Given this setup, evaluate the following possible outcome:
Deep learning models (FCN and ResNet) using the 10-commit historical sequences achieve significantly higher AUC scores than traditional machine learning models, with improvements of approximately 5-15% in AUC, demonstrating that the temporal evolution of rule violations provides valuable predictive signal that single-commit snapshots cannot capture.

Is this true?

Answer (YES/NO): NO